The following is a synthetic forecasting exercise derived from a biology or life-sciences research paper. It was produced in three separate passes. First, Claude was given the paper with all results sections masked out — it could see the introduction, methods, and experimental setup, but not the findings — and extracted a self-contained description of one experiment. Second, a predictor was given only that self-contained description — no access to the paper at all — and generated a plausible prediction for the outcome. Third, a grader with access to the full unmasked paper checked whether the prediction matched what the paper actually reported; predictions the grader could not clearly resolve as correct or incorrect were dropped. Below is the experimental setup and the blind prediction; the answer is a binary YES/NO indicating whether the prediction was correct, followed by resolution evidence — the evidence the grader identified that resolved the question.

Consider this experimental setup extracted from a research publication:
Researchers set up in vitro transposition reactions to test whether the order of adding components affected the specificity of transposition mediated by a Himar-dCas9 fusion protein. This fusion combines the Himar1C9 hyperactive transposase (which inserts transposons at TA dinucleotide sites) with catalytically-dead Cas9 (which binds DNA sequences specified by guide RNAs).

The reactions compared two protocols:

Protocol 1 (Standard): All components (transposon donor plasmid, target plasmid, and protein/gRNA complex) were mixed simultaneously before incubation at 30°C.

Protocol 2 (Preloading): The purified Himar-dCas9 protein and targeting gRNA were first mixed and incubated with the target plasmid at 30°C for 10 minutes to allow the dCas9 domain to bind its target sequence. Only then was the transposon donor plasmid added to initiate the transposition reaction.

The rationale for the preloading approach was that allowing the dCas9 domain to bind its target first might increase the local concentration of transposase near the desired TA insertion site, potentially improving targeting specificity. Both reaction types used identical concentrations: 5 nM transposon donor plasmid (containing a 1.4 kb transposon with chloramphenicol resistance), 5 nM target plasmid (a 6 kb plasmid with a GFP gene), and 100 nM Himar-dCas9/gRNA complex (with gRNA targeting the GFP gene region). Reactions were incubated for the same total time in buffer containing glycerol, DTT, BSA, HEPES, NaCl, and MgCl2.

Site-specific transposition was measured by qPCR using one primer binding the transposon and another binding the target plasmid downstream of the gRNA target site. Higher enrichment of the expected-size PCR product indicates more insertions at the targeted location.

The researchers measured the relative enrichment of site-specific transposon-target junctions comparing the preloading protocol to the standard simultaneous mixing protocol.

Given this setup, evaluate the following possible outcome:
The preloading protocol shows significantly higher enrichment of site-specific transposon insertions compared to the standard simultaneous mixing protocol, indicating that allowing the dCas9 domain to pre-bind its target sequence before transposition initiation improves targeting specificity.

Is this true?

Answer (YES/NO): NO